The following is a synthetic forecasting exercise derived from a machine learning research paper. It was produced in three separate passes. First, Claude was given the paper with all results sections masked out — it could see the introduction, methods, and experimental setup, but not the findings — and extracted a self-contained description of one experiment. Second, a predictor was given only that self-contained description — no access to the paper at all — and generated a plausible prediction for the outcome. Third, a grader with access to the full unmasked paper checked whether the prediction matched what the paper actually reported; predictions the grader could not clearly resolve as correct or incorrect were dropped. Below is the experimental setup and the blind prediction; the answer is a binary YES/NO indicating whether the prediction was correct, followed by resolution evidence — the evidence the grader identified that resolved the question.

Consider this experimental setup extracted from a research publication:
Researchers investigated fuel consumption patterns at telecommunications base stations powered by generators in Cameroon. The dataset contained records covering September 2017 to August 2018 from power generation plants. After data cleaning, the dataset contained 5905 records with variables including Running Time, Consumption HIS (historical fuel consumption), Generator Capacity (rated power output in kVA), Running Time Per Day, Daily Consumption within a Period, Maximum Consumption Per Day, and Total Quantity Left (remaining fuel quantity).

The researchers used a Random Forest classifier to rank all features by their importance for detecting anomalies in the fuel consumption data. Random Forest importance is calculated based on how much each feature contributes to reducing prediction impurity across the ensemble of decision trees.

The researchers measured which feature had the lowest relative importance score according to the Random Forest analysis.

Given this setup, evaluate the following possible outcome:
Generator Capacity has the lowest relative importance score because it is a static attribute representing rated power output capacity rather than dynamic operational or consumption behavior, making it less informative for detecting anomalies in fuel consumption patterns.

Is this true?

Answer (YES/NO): NO